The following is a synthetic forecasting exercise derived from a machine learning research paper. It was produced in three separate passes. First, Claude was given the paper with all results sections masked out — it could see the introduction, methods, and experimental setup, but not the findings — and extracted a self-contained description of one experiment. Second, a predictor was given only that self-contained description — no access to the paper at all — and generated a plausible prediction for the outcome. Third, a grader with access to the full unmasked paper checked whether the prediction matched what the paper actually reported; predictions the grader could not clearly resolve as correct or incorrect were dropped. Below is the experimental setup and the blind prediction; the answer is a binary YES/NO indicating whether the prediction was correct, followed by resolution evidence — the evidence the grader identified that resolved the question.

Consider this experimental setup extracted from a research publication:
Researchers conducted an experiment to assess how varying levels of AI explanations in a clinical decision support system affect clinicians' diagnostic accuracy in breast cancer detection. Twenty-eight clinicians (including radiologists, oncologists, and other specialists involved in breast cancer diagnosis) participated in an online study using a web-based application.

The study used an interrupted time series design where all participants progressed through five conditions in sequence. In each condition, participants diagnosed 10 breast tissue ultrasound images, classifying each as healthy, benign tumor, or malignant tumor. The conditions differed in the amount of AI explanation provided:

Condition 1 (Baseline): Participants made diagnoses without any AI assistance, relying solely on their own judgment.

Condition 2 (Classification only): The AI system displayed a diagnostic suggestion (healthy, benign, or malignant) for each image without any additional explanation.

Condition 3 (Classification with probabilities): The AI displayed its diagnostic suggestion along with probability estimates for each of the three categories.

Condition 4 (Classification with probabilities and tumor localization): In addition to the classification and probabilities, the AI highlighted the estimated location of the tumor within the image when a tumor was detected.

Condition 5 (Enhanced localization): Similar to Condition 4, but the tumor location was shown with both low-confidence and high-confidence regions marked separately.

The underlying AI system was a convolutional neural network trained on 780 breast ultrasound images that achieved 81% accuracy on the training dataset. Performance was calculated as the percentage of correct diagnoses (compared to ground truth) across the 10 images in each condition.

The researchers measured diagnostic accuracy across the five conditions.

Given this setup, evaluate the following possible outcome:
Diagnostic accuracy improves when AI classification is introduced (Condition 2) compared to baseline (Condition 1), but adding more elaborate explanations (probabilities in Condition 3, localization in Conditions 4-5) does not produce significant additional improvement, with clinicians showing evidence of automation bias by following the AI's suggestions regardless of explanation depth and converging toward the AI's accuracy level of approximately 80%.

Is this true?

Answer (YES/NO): NO